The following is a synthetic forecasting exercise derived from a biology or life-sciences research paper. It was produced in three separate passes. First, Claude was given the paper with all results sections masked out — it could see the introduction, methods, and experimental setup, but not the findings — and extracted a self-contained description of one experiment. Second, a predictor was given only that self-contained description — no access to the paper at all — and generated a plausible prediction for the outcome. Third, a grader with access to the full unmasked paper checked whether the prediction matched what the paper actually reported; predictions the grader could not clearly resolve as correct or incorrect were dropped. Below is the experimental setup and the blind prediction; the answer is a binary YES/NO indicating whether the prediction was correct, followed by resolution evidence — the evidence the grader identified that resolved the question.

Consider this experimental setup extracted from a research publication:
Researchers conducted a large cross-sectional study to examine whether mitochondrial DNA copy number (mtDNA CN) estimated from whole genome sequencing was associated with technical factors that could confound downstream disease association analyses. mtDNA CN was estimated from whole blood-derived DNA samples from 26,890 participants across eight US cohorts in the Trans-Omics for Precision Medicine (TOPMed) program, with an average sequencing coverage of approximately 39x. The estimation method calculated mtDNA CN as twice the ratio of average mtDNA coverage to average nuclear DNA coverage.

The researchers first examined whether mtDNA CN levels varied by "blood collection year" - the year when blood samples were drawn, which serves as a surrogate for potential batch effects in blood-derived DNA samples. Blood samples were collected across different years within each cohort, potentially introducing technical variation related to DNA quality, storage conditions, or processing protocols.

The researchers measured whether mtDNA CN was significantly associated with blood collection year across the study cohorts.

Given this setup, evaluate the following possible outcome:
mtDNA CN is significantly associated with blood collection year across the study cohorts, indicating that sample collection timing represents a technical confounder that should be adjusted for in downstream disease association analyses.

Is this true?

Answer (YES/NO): YES